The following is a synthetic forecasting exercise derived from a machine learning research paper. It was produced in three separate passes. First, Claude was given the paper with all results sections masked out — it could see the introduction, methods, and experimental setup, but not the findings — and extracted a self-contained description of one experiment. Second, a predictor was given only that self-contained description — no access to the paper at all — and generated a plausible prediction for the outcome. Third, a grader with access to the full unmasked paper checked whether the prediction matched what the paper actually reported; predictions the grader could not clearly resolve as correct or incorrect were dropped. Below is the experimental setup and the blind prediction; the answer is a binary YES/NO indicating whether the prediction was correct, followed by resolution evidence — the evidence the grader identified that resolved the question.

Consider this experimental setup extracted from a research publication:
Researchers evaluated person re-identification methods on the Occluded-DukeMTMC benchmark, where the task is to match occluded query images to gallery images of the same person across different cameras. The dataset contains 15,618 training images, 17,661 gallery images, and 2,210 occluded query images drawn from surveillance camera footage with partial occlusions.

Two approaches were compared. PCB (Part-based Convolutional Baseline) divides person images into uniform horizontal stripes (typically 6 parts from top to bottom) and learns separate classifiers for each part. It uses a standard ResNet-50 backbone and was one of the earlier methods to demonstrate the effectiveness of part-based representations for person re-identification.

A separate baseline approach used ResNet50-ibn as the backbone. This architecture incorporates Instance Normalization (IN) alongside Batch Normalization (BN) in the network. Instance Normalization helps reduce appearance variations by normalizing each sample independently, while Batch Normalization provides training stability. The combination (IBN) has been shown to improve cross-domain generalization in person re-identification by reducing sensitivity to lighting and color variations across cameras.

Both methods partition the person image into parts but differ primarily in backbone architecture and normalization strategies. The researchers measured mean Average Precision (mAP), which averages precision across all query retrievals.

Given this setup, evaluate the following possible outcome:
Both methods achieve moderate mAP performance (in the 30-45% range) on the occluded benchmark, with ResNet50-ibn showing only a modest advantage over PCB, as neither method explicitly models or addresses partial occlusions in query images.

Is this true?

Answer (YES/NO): NO